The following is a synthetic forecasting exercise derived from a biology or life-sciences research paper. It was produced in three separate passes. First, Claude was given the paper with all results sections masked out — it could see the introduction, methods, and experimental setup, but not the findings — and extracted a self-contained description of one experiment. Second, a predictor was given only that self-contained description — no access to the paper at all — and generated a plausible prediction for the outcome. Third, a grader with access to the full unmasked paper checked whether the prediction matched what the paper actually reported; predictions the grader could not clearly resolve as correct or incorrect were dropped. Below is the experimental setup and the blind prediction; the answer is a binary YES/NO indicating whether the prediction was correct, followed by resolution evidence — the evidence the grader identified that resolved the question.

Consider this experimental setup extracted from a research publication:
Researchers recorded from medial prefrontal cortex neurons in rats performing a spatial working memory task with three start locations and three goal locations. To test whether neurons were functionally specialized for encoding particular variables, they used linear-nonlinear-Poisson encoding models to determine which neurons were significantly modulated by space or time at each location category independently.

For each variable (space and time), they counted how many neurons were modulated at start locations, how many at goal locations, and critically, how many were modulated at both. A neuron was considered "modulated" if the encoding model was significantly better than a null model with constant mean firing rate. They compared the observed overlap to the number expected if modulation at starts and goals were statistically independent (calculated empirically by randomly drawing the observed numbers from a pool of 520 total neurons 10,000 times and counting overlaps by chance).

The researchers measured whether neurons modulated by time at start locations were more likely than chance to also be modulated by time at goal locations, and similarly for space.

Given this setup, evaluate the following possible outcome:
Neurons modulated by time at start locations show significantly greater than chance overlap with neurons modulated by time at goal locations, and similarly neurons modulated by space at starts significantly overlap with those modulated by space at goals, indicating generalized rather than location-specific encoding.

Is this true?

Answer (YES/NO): YES